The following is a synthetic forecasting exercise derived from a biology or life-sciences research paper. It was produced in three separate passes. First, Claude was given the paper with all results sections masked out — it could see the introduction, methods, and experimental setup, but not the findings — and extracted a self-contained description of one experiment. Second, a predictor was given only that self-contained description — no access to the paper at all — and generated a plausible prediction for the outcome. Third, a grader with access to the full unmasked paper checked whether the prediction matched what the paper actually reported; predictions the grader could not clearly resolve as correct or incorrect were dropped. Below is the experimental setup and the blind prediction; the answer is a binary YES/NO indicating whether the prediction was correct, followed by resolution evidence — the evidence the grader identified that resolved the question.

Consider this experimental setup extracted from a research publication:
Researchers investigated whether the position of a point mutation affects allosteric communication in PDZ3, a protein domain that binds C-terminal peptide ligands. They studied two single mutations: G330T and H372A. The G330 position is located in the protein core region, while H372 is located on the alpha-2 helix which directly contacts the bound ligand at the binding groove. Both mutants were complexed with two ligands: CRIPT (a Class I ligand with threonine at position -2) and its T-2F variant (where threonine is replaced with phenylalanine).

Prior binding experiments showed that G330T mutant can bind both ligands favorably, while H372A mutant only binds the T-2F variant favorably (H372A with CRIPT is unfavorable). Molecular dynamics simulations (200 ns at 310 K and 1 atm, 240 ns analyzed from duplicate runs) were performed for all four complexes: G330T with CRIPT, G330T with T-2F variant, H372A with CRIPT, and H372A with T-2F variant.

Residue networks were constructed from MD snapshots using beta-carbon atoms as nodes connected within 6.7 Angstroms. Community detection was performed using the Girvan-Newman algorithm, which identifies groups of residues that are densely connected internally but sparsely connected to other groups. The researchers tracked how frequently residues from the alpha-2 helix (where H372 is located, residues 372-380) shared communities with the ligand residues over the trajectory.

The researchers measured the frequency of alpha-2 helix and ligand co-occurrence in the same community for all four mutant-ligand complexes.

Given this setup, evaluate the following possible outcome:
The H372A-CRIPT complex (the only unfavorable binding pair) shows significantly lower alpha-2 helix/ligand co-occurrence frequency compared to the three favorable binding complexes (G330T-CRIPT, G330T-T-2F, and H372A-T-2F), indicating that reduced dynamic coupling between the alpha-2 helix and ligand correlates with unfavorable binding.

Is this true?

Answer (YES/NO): NO